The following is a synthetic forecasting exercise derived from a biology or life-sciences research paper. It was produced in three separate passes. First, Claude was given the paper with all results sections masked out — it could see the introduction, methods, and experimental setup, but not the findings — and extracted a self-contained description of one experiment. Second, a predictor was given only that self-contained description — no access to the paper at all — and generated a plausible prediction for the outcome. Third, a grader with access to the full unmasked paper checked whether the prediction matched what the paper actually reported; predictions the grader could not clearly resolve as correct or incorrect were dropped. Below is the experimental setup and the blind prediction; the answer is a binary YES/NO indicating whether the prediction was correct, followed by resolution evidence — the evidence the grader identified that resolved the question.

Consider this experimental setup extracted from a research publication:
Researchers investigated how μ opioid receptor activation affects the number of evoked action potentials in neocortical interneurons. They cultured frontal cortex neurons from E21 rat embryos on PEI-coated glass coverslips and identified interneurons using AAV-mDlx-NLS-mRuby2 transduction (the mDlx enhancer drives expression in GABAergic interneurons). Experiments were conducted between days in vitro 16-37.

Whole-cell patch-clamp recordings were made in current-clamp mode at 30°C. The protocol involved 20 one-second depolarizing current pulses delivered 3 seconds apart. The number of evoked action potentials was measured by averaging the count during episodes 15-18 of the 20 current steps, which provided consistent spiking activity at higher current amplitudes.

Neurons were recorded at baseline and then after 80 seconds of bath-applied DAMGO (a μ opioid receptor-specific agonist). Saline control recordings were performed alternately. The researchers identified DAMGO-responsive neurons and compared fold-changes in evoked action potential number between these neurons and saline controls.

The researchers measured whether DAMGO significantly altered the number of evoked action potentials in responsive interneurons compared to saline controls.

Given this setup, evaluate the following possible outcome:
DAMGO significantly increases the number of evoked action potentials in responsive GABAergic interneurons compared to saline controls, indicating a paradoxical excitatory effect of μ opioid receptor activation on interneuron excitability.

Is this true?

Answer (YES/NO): NO